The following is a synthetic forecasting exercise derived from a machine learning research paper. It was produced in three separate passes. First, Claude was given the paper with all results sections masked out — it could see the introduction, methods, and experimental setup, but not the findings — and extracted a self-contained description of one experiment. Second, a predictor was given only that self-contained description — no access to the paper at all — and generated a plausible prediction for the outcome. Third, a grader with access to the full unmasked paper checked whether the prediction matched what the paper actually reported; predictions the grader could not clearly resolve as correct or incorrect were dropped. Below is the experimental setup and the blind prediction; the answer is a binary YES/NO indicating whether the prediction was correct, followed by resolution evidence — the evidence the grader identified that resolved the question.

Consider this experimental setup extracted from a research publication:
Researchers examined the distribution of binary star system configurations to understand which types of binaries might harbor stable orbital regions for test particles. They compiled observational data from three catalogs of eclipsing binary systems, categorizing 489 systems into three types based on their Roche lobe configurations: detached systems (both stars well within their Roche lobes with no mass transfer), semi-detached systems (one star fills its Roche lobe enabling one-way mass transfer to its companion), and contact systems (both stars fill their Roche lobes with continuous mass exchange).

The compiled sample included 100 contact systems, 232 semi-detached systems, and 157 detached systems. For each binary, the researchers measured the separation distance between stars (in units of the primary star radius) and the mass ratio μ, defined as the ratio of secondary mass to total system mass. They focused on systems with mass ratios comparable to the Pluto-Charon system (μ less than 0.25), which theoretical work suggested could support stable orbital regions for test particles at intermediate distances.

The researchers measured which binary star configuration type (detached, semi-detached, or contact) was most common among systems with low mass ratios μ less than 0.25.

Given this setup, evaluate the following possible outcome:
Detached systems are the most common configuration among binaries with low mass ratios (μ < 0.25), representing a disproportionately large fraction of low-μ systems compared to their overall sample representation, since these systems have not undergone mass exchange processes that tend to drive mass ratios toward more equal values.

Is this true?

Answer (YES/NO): NO